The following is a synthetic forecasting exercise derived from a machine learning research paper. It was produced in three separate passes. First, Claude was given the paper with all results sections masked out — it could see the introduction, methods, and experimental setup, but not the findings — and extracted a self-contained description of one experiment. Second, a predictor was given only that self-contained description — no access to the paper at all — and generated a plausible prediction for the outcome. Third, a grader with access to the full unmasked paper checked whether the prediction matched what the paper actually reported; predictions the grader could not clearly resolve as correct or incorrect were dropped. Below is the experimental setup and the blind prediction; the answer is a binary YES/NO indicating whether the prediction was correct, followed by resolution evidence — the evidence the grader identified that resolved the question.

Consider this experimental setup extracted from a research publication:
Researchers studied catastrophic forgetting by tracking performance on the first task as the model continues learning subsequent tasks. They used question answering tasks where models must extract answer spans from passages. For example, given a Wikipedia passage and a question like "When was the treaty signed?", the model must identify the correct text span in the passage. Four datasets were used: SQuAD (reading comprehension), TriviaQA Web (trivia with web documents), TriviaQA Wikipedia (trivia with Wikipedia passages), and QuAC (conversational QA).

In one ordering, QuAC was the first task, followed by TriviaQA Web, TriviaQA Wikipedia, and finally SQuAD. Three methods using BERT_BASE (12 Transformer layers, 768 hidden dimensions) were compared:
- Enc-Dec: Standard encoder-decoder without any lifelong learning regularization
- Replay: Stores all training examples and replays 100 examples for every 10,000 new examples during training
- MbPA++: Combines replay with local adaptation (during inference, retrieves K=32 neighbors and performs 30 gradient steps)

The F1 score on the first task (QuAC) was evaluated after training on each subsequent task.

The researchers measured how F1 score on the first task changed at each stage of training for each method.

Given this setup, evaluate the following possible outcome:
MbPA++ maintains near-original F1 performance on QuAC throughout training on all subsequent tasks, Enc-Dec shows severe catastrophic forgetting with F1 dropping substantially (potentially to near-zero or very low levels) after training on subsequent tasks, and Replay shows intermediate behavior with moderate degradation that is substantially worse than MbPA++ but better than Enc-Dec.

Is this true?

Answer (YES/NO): NO